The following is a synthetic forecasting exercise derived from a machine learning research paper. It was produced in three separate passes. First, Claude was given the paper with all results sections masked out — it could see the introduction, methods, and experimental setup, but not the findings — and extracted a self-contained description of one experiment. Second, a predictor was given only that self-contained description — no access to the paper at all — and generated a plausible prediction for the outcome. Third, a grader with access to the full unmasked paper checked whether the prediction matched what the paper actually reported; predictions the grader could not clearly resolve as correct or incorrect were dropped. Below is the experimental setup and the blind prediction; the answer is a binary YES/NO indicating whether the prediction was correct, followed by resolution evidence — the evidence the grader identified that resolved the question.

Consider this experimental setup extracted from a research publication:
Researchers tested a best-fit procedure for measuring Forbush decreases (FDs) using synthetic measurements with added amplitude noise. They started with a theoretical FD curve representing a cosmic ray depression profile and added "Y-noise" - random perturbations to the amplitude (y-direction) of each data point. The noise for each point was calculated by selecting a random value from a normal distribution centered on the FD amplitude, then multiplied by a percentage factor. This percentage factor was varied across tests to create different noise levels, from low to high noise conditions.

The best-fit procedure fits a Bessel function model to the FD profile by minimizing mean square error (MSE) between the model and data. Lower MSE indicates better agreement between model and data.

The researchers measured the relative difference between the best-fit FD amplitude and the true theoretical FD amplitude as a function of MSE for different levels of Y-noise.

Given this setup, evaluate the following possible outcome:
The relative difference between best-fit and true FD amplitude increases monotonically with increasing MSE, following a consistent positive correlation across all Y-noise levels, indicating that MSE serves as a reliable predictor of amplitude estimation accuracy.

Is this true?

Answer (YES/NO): NO